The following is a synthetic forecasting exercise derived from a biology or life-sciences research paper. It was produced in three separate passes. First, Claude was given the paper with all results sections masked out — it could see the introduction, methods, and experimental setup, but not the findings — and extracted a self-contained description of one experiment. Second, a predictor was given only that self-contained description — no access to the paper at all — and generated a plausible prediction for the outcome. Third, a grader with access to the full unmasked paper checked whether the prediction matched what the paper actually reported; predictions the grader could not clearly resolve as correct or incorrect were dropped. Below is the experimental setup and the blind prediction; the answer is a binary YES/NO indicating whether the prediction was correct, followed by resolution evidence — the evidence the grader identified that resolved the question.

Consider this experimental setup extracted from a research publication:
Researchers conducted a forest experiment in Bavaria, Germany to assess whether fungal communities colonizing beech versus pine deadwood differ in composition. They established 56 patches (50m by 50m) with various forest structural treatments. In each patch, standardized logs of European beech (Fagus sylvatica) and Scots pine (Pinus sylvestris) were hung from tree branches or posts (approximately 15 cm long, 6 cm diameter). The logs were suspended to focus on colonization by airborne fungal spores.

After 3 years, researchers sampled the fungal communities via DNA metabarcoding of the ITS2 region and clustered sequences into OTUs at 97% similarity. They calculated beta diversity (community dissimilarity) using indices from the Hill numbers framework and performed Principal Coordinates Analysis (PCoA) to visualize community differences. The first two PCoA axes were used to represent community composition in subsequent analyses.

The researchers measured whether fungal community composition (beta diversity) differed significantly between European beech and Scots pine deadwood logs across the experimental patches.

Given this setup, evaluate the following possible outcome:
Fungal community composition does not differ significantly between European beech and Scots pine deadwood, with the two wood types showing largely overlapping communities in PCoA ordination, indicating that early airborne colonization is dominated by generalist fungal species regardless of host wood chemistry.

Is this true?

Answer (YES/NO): NO